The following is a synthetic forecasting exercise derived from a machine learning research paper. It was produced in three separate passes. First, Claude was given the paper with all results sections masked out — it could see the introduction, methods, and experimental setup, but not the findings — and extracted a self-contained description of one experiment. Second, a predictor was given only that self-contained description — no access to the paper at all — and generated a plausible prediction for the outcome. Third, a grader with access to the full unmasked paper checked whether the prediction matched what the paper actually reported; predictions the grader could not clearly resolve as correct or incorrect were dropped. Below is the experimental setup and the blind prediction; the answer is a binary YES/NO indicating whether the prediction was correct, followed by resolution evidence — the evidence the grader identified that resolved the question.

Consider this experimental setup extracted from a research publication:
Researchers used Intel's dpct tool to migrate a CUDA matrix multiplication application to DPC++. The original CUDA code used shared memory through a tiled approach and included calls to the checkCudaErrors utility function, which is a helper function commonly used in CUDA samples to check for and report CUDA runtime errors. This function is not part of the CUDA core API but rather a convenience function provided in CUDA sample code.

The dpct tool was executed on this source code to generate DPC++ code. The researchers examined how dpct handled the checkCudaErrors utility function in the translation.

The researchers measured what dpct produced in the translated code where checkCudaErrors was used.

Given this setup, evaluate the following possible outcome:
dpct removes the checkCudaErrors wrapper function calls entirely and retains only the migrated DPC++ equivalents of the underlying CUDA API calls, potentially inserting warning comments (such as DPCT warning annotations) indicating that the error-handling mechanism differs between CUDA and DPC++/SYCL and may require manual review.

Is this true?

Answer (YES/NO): NO